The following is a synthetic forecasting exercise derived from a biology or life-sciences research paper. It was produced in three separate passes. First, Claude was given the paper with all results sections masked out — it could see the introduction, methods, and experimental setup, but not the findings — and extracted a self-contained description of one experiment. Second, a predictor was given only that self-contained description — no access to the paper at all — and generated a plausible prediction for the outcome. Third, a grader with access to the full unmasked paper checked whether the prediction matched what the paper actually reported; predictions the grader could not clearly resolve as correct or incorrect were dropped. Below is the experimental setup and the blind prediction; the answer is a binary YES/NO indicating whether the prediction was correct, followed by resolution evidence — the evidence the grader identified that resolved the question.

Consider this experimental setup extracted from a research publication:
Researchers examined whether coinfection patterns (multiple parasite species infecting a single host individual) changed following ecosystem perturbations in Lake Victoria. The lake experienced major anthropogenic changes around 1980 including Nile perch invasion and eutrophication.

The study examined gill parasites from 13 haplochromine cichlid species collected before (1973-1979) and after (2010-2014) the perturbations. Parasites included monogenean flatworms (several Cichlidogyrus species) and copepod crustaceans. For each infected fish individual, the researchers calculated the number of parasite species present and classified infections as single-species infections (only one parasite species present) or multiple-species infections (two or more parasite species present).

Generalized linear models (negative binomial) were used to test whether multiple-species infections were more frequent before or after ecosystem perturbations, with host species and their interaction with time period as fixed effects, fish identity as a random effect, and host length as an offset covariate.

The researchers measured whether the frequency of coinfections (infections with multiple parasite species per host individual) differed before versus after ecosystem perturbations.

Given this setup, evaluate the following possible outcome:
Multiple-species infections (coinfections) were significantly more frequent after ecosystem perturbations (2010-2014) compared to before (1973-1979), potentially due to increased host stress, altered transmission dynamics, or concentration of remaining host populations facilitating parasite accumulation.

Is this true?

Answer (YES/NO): NO